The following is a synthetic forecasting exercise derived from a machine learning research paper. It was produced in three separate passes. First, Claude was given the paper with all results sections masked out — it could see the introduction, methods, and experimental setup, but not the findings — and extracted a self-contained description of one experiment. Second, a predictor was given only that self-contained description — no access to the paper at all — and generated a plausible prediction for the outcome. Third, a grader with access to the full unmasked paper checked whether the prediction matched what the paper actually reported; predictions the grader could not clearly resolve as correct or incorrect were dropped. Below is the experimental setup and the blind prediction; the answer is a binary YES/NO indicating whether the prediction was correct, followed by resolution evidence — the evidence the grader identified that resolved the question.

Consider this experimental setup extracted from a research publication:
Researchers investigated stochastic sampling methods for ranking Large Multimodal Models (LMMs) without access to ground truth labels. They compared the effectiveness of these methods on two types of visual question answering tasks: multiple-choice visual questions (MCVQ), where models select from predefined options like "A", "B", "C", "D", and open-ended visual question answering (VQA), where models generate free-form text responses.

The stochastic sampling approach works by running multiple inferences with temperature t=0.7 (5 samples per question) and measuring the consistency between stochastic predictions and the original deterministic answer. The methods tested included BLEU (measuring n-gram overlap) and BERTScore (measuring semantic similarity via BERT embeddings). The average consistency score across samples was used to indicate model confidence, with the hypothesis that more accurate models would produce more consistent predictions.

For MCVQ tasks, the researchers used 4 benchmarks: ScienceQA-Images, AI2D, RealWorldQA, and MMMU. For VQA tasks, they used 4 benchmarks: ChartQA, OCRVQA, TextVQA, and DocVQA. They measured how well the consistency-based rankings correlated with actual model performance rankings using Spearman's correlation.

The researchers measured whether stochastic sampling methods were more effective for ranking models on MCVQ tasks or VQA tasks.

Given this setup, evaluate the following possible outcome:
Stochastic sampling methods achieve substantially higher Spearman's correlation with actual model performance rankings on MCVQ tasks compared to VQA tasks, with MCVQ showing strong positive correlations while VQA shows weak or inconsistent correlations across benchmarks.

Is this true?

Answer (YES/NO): NO